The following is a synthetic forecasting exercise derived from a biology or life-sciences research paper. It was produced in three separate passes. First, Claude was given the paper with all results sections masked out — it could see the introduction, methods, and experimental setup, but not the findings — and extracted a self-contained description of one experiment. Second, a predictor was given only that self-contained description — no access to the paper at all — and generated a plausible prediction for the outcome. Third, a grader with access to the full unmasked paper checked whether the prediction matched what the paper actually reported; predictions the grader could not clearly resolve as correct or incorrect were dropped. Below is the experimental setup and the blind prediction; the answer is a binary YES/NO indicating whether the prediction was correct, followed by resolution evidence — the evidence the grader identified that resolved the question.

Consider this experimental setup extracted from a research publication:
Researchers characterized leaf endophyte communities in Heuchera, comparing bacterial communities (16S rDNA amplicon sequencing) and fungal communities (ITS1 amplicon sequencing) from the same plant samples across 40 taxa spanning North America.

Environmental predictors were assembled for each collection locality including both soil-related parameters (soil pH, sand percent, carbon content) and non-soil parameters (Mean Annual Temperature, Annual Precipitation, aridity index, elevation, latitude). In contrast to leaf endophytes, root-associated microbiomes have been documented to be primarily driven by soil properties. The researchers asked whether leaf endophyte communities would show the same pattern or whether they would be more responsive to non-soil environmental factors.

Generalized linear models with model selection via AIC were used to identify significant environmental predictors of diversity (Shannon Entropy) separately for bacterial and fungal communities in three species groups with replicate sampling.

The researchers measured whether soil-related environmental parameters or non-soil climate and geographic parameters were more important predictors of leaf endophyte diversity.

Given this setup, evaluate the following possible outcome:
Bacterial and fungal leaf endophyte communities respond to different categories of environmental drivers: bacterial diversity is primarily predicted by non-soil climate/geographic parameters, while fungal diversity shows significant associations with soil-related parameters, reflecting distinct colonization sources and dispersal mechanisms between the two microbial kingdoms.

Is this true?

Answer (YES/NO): NO